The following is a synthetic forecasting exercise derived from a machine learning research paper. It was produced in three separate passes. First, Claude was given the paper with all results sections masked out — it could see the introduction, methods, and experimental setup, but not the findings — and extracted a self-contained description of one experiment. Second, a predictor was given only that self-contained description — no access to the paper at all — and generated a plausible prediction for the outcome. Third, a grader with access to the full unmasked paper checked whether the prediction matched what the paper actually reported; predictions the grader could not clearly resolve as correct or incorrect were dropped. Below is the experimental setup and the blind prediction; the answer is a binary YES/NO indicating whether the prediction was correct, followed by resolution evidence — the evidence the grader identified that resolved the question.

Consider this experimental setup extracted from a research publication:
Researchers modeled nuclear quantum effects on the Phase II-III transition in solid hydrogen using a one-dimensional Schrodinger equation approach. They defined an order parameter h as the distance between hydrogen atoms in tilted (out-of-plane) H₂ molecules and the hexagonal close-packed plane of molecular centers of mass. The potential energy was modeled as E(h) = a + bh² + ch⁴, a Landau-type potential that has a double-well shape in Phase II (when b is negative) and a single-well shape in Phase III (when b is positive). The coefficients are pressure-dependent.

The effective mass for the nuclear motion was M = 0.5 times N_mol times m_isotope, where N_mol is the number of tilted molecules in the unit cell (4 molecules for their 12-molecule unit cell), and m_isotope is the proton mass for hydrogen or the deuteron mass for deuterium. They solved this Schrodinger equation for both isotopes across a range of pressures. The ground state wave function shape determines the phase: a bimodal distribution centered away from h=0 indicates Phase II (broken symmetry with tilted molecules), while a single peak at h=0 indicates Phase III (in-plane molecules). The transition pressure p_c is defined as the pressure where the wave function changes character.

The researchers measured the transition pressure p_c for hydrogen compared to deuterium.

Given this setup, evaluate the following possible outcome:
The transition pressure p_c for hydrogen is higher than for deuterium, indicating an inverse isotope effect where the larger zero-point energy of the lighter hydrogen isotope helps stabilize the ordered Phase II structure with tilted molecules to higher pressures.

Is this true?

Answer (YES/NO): NO